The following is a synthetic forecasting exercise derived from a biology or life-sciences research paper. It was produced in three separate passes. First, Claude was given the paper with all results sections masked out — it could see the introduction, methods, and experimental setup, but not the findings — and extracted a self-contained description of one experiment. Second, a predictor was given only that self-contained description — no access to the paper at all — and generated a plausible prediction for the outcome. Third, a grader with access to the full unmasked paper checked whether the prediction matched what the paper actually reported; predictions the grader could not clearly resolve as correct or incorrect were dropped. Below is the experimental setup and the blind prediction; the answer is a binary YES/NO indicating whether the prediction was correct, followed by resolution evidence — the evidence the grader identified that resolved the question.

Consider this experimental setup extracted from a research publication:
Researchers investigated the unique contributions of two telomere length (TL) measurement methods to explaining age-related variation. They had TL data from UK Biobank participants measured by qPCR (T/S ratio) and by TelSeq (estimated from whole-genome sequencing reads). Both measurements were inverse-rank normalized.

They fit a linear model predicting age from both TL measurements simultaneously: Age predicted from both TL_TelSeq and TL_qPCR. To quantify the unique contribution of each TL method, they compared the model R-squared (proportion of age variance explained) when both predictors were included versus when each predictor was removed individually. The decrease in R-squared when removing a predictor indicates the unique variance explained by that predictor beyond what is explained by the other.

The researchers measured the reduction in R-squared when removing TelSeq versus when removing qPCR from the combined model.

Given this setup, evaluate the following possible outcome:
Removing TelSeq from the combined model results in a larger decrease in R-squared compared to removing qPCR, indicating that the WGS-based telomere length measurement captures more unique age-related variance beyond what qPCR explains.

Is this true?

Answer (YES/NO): NO